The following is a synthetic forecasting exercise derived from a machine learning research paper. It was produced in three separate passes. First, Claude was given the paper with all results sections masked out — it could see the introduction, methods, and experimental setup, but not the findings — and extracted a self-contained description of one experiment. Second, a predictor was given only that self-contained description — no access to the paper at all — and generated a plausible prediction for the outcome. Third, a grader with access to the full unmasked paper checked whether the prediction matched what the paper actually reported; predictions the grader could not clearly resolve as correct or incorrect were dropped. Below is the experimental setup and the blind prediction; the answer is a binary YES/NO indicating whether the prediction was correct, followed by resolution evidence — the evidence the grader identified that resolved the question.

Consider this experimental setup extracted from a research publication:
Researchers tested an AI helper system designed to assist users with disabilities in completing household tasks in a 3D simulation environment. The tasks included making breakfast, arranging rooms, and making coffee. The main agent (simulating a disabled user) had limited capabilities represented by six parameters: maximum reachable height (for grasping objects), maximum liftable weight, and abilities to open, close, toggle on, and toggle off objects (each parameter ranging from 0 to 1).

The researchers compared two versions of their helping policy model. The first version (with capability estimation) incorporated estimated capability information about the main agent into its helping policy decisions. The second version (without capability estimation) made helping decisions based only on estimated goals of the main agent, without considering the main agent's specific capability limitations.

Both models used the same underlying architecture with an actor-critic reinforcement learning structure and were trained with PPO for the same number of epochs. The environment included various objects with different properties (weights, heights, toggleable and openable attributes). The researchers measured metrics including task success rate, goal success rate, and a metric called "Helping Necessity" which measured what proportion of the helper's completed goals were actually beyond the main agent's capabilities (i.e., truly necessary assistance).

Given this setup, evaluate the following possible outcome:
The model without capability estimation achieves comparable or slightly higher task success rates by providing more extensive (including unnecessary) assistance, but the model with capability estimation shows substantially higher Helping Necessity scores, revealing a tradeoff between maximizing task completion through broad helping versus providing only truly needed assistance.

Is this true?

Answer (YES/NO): NO